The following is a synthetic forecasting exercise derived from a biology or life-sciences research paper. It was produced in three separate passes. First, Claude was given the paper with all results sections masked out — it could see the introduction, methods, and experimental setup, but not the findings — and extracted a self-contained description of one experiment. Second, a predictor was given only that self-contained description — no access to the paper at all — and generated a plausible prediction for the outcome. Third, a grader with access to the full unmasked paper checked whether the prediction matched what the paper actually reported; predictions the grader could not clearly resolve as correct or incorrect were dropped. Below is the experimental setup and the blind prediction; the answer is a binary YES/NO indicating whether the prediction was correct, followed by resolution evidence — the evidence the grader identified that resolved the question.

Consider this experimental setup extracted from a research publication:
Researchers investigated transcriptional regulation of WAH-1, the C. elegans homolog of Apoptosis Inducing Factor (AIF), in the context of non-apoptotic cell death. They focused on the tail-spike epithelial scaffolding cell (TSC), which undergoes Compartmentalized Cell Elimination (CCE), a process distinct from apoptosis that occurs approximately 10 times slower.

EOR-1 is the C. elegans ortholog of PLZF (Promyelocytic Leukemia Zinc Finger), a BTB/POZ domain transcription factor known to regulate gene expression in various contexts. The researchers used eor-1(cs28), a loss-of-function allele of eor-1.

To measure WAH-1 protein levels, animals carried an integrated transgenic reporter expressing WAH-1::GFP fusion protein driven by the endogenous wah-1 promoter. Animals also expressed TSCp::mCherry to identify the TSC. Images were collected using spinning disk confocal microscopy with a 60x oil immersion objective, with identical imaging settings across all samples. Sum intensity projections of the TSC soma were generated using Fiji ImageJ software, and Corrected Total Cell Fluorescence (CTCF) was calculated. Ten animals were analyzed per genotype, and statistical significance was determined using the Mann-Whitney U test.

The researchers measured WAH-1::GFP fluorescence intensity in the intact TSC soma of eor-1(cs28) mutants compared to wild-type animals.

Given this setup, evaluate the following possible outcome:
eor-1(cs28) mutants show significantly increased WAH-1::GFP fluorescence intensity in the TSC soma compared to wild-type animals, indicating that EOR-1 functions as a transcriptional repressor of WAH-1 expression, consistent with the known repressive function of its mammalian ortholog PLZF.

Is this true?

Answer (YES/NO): NO